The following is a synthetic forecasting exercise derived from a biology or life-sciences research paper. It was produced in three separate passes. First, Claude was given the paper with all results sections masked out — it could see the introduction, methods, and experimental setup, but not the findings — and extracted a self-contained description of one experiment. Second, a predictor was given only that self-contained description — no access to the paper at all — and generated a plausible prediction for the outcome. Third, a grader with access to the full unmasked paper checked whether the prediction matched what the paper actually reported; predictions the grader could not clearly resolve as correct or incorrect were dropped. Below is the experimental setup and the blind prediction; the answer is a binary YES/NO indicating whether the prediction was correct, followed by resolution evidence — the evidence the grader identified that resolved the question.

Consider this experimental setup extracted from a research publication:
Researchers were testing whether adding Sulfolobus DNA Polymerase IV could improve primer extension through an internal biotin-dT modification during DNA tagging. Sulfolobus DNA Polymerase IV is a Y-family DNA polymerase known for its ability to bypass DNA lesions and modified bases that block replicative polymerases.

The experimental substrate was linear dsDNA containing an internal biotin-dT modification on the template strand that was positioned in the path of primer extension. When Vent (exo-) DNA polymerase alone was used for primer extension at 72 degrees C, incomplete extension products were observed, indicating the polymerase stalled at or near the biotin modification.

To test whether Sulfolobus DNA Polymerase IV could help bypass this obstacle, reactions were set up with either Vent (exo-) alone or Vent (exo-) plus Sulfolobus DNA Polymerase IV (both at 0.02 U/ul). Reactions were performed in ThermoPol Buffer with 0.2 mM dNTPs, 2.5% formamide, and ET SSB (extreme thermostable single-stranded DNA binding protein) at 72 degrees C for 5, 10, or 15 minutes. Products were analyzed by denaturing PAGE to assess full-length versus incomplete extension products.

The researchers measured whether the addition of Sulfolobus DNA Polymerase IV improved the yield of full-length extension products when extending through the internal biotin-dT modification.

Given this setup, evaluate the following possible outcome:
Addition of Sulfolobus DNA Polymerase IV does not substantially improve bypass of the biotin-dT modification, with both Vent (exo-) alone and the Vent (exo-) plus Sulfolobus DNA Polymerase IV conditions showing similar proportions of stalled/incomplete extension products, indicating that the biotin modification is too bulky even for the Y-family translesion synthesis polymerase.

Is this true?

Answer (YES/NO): NO